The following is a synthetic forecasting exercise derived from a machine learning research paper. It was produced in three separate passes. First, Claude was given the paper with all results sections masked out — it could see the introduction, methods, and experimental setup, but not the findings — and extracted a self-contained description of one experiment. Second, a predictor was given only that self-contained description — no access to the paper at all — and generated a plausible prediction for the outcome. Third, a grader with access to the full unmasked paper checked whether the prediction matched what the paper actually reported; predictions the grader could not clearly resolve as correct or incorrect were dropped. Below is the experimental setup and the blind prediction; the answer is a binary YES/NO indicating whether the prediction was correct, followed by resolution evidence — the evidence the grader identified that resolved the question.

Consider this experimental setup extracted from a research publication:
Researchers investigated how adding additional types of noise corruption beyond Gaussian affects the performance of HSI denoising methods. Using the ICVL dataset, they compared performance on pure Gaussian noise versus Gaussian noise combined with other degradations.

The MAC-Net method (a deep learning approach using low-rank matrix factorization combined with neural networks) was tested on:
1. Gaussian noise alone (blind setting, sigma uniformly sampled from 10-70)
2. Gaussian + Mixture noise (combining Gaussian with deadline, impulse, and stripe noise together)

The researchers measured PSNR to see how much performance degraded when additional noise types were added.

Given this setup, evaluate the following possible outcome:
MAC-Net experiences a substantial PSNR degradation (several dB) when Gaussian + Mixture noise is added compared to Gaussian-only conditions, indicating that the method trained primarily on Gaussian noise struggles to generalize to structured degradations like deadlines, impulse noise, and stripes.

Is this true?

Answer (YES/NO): YES